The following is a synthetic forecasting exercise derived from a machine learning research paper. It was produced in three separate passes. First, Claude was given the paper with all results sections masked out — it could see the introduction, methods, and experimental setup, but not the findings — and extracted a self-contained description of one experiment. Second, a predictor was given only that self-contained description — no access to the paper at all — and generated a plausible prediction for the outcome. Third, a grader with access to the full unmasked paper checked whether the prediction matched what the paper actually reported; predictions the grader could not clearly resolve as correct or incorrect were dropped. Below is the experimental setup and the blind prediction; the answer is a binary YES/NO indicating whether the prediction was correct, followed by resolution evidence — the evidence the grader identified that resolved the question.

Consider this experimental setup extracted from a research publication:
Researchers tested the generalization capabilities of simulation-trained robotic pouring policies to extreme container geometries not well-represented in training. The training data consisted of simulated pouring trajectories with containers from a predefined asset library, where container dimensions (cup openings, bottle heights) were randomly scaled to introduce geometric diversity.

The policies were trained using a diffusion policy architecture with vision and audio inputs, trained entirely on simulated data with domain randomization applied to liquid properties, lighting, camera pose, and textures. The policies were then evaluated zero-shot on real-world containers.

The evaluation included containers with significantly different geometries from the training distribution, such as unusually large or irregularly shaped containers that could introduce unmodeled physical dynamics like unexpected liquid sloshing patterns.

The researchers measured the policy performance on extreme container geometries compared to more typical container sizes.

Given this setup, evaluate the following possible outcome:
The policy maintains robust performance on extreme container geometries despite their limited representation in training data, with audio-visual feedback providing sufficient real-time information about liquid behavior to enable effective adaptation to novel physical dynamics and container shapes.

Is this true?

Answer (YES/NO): NO